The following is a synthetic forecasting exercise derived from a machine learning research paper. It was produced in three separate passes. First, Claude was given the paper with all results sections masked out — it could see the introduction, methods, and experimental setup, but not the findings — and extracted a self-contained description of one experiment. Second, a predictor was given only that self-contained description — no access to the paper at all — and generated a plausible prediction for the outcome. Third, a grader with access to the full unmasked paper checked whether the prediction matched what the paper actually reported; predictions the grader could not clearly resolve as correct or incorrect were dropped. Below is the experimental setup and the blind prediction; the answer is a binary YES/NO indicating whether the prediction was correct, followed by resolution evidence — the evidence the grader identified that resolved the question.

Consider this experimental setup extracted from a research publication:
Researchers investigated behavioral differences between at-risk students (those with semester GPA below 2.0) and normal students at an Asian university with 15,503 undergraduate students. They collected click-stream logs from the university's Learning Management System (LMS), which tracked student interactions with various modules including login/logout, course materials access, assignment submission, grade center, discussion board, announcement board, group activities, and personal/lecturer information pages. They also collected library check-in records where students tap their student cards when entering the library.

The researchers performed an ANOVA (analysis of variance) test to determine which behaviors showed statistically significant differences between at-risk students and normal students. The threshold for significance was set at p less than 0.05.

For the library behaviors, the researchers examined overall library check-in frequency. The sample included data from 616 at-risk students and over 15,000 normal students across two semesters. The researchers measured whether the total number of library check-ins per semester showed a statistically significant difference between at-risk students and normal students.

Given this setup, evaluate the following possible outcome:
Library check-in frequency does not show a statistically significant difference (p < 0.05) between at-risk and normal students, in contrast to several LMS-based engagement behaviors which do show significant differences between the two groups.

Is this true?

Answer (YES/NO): YES